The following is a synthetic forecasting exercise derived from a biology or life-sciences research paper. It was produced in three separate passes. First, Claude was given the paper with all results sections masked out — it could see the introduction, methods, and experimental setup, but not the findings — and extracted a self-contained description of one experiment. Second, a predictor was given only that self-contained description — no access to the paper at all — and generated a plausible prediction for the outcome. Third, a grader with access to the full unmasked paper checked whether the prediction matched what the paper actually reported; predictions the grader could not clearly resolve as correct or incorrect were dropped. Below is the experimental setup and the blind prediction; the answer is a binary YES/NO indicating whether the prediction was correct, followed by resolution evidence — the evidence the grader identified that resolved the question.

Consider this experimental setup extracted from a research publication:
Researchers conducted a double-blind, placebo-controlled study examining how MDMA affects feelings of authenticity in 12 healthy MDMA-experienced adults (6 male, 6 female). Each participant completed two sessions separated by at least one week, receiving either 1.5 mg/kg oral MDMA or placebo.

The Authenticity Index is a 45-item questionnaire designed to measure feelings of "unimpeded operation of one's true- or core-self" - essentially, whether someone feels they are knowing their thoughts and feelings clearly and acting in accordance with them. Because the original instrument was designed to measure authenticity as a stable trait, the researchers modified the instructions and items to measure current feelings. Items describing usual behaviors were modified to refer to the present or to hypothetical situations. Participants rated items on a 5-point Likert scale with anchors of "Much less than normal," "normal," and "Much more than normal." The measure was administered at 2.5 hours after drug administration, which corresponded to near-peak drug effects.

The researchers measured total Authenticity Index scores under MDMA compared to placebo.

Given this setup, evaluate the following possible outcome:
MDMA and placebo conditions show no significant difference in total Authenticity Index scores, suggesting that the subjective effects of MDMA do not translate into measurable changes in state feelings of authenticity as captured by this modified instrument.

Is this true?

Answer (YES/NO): NO